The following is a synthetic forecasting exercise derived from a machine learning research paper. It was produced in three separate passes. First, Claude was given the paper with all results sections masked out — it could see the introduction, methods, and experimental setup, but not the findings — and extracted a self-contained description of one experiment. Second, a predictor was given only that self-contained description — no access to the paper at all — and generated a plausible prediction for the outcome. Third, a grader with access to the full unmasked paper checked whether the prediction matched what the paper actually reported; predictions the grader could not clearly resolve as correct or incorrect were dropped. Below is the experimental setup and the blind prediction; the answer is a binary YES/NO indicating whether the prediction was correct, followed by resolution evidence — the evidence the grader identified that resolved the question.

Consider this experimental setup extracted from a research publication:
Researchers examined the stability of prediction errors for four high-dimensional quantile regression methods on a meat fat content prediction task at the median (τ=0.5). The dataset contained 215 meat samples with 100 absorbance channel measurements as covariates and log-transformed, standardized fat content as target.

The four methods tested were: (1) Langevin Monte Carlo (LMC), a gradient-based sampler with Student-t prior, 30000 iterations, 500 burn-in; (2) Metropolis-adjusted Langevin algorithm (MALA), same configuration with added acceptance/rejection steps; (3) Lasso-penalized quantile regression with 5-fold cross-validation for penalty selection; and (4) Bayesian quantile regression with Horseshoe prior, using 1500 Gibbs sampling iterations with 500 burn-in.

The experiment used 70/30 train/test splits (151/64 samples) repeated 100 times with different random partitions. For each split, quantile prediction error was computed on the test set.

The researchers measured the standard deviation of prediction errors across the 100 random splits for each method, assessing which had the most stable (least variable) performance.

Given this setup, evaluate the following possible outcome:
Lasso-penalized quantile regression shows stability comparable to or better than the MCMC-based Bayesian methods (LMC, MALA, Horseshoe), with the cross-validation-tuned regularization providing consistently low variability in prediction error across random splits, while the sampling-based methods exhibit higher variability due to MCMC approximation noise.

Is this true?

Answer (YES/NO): YES